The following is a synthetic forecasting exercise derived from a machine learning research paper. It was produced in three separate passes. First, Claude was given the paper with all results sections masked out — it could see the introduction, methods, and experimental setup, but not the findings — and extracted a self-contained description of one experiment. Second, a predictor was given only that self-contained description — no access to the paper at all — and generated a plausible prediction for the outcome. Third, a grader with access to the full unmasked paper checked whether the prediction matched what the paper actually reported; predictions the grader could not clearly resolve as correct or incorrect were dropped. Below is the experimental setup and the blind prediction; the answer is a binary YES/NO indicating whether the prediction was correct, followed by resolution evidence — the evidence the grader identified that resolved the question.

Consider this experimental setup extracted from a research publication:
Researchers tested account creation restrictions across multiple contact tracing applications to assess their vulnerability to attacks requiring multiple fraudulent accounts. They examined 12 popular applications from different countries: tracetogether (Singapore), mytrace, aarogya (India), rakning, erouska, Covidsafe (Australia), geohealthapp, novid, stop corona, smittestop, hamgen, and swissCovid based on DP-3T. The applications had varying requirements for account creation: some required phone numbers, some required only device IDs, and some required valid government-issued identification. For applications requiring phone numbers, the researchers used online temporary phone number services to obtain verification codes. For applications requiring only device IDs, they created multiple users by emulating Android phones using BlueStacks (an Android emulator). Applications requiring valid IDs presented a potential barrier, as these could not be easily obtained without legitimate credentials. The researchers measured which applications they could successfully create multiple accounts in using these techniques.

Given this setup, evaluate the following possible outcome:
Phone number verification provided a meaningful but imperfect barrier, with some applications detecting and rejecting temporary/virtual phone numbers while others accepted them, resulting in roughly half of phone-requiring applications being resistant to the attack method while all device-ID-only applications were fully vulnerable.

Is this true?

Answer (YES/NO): NO